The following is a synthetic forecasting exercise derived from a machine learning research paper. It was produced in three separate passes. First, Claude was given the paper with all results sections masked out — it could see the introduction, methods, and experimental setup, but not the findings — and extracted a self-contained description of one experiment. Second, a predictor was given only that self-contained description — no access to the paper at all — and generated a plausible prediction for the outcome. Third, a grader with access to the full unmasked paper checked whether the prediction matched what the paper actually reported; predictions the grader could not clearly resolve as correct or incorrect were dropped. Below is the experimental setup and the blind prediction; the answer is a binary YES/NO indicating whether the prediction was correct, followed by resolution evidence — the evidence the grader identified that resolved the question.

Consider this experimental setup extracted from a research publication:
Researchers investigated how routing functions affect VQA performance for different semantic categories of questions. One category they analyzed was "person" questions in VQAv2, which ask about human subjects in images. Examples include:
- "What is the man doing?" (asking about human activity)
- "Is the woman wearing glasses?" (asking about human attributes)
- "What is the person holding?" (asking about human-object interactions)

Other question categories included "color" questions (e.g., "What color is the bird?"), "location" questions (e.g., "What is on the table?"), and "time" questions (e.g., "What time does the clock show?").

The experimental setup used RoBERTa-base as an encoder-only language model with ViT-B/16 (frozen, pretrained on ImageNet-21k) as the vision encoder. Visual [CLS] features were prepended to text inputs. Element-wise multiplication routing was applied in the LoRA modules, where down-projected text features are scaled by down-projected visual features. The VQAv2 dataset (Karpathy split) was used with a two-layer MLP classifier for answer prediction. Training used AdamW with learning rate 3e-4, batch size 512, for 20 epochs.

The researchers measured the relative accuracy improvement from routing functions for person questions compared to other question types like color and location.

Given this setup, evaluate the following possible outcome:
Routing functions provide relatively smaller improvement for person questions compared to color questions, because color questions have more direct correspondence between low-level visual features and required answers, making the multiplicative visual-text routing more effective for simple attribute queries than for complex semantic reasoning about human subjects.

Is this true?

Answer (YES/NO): NO